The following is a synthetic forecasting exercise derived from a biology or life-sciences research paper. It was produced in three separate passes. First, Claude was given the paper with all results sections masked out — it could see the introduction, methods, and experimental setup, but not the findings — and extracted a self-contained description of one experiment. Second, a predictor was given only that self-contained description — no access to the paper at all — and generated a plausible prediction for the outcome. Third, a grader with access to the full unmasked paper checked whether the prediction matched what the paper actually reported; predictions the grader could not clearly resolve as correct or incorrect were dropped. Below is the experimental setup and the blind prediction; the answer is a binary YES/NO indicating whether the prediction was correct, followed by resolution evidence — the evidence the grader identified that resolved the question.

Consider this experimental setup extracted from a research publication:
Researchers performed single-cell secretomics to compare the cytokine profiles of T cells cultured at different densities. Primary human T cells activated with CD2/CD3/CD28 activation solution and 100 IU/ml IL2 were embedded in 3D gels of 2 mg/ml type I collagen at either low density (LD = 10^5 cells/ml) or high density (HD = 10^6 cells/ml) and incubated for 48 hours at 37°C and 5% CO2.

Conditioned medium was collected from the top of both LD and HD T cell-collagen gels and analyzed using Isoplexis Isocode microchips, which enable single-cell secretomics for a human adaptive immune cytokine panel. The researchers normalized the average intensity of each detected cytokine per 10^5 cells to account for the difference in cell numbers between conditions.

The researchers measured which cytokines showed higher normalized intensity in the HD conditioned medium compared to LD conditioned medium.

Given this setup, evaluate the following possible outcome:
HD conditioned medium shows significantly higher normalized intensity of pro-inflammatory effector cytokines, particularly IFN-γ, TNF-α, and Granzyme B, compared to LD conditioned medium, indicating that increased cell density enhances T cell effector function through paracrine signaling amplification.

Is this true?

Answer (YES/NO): NO